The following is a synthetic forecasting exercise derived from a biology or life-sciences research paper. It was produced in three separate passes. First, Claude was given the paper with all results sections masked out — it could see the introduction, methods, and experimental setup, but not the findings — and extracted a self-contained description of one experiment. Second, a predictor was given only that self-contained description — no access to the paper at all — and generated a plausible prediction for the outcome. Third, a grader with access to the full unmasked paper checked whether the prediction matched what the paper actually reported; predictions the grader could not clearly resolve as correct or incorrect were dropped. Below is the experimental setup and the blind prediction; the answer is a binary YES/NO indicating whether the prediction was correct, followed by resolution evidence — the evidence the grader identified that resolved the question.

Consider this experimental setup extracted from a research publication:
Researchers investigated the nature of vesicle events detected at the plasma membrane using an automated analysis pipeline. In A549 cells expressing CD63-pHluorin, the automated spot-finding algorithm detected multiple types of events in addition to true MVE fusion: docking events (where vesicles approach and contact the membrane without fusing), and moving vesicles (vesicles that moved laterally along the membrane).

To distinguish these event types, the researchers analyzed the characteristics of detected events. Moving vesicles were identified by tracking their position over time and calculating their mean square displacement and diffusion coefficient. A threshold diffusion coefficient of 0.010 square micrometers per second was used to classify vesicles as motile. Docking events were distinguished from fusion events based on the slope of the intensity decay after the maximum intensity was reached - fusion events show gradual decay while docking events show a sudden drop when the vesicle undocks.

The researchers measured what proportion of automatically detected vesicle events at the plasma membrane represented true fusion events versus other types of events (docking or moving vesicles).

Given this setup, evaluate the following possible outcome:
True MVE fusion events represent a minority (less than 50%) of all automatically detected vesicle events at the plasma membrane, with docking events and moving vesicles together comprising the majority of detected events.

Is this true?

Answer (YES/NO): NO